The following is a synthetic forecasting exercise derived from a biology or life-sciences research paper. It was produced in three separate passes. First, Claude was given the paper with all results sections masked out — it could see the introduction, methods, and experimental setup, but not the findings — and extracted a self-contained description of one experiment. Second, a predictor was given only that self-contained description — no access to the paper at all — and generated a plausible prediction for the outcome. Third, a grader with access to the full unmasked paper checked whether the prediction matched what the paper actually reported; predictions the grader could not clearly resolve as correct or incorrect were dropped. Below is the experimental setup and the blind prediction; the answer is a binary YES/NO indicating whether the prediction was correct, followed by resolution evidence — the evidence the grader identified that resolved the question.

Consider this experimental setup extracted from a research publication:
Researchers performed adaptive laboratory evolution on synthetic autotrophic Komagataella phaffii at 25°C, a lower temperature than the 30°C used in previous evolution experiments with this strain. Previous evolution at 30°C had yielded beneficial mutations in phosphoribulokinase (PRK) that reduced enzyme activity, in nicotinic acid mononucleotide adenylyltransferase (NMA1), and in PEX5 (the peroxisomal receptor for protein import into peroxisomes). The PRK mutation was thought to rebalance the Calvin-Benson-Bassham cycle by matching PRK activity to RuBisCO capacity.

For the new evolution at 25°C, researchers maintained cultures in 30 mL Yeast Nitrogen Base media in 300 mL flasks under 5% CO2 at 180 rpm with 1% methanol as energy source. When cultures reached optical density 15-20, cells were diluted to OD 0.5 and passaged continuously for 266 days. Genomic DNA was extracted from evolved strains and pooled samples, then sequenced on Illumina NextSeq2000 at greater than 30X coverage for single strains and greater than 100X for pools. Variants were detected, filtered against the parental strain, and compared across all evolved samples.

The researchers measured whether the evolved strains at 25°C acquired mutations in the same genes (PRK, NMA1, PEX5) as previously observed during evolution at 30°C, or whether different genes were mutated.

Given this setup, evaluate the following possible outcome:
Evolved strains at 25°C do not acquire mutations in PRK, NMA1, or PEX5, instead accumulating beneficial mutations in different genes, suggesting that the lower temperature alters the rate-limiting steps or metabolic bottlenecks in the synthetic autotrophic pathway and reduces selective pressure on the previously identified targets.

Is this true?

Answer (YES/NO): NO